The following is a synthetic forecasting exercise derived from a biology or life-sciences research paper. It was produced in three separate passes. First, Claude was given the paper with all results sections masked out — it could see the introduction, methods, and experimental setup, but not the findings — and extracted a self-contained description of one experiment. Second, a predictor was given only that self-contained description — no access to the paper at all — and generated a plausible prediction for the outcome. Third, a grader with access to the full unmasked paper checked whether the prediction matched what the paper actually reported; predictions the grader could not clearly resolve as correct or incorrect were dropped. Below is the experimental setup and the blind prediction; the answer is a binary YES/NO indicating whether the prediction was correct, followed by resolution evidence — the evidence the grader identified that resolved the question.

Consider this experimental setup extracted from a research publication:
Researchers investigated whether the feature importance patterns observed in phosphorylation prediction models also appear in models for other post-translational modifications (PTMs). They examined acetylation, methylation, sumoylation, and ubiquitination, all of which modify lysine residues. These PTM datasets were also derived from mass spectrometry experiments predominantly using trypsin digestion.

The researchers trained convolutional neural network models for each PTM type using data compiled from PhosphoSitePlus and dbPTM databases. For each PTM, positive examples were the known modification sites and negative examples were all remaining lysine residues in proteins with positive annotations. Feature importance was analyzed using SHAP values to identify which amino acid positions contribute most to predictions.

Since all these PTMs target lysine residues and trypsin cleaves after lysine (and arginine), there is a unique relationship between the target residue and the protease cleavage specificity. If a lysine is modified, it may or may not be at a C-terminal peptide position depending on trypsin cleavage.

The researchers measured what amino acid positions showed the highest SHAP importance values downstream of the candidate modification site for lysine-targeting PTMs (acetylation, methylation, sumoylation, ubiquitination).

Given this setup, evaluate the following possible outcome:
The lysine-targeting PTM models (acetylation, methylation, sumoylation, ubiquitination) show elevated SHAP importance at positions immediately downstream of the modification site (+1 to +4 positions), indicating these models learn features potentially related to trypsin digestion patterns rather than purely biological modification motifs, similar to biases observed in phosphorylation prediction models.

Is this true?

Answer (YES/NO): NO